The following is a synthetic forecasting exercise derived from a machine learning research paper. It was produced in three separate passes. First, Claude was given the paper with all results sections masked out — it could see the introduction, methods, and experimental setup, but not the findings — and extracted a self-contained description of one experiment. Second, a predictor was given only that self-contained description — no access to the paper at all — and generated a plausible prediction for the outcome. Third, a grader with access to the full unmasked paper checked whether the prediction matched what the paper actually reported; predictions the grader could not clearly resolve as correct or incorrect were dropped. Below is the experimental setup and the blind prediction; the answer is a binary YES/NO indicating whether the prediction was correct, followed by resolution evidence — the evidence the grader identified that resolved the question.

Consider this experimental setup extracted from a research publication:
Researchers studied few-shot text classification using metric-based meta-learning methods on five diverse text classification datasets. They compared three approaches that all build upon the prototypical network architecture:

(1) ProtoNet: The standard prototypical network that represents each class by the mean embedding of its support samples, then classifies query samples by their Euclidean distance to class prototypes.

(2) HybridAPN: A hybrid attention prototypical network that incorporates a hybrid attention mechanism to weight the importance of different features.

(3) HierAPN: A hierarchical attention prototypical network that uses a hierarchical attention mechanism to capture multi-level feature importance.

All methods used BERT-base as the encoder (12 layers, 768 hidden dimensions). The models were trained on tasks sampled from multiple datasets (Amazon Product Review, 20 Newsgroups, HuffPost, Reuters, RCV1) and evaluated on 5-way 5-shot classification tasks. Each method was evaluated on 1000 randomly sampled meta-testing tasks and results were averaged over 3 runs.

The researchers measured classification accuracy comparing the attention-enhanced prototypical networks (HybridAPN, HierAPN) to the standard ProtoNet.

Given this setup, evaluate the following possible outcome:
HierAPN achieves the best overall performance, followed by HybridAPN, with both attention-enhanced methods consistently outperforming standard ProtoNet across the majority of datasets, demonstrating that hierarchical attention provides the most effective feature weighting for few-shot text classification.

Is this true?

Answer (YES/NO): NO